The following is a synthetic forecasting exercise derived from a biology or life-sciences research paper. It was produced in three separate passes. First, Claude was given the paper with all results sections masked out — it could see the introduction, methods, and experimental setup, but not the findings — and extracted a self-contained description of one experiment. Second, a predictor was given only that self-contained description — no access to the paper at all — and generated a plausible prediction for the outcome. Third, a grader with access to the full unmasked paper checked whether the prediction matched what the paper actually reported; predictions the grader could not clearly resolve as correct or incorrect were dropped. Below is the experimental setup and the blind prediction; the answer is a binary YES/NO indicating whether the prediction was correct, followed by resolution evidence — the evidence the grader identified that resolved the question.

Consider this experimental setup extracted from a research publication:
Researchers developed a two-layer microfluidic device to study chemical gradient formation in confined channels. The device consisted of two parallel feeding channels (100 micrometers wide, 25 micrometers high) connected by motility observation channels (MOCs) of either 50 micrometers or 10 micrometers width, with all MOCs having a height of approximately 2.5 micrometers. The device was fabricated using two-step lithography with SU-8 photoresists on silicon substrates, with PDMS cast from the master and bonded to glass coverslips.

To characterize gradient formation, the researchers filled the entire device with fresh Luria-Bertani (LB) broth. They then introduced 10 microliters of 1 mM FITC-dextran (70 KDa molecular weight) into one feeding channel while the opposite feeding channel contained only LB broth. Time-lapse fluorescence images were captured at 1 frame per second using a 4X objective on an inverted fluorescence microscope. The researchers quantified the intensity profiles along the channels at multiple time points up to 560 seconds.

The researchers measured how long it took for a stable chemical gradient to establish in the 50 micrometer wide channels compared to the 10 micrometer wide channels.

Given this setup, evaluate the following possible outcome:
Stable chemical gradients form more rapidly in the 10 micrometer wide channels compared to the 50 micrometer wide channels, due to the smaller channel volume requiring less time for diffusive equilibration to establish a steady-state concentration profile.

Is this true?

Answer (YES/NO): YES